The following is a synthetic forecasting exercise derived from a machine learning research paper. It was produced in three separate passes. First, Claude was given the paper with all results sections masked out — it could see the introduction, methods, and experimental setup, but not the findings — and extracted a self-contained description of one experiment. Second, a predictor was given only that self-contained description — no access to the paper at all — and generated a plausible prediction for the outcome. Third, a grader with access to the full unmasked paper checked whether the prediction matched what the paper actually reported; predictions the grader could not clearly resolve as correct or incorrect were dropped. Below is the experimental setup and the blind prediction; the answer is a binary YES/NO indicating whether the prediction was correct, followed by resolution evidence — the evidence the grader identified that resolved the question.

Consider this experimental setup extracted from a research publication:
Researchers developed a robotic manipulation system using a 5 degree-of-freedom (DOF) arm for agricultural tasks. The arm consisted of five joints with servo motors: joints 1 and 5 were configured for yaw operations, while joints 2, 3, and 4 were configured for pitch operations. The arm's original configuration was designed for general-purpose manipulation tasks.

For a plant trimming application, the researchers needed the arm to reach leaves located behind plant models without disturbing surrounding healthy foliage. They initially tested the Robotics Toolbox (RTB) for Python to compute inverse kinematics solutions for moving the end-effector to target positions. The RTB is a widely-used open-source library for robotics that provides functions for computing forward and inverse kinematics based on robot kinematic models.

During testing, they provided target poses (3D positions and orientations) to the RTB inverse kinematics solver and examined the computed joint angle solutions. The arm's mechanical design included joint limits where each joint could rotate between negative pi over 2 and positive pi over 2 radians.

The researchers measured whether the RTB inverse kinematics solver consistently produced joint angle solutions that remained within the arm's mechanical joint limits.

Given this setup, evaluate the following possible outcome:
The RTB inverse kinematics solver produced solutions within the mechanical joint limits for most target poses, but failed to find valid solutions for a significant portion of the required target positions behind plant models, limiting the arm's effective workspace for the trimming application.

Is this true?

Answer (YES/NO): NO